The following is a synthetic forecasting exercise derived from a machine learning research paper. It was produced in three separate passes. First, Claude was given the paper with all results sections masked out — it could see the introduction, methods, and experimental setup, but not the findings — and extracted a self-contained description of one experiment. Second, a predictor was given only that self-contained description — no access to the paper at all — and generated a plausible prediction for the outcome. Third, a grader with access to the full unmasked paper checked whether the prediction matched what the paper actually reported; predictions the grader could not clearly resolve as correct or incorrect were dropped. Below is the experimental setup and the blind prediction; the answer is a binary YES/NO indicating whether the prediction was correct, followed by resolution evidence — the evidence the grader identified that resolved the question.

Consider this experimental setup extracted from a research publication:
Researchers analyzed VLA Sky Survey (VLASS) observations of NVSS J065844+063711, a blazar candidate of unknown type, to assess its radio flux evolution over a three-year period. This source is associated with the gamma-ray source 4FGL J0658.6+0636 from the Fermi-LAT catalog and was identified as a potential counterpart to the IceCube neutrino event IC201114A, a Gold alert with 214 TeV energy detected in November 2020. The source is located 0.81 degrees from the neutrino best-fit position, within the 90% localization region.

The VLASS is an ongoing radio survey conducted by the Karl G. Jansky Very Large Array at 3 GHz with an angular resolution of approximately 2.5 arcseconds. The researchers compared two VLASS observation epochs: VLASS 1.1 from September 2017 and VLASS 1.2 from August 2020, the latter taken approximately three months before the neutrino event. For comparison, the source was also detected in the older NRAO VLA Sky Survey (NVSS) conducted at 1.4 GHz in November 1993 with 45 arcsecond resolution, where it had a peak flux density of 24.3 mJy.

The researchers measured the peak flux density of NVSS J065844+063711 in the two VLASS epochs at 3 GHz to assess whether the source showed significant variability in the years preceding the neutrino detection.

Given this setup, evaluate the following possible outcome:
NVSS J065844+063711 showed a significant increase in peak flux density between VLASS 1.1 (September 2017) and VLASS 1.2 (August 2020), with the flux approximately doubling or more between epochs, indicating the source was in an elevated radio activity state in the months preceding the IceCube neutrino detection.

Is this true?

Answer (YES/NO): NO